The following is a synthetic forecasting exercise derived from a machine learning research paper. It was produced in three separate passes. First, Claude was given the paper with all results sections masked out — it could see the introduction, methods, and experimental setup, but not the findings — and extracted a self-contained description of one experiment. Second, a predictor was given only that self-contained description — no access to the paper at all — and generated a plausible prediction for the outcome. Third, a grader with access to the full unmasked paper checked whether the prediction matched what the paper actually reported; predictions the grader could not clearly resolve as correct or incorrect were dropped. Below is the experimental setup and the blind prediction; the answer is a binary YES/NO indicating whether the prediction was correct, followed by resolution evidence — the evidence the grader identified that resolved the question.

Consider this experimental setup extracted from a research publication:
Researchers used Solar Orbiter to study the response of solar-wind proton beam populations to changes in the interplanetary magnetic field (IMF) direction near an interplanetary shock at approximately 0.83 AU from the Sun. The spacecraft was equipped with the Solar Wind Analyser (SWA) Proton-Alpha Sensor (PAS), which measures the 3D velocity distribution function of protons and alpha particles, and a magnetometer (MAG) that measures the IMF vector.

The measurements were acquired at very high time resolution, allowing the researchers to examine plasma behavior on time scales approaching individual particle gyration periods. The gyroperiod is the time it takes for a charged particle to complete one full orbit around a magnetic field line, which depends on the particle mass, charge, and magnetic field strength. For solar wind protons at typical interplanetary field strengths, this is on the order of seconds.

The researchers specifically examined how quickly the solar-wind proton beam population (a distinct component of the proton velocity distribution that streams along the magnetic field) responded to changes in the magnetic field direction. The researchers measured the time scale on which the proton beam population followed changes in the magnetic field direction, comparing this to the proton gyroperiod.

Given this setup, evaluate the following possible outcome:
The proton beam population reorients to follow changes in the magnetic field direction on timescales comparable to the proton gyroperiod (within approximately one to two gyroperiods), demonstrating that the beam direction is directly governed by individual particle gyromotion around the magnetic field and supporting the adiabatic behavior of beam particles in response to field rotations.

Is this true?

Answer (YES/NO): NO